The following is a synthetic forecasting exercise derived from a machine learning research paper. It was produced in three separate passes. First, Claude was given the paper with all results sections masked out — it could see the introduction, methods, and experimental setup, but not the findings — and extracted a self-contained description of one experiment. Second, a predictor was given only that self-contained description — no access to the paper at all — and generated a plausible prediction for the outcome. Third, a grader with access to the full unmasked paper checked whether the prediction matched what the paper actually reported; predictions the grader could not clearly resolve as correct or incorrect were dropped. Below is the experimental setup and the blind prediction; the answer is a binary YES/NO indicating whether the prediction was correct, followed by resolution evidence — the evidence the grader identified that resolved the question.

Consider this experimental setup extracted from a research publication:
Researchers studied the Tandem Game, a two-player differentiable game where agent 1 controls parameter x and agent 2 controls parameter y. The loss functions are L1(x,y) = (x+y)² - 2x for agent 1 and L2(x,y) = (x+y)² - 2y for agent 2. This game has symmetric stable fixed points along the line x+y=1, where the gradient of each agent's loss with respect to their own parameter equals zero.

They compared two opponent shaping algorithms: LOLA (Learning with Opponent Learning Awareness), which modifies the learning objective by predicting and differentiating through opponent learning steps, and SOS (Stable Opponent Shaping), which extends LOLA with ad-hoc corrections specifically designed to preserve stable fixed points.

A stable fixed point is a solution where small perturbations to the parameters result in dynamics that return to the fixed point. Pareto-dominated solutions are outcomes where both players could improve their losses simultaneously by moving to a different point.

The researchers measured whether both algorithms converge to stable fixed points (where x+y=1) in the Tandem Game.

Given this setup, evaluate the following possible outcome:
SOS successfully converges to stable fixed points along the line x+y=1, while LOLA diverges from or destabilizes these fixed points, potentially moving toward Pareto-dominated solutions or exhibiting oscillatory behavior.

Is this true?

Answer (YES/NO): YES